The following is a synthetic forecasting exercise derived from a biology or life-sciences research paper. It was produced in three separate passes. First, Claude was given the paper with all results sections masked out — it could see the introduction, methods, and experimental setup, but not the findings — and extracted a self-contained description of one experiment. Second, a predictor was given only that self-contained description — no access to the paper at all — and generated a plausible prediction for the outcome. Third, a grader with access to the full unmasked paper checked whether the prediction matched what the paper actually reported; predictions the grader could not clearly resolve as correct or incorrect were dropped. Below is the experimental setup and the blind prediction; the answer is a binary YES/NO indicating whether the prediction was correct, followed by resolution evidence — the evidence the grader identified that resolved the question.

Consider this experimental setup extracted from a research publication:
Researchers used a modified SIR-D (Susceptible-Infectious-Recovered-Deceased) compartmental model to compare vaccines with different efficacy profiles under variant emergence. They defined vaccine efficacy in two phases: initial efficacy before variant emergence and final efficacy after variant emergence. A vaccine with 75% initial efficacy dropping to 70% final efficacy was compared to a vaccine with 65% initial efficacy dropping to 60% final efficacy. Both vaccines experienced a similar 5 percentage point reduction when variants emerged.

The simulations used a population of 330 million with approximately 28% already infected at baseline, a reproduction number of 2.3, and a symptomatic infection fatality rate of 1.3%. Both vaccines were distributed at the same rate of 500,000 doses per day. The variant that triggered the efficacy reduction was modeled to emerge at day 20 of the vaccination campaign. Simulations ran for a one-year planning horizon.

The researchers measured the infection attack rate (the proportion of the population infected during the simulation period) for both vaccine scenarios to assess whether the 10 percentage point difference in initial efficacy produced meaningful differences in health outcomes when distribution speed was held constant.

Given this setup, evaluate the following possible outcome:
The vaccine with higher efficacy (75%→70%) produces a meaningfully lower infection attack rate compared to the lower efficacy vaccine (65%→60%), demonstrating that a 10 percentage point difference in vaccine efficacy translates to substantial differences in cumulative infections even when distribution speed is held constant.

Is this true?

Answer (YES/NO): NO